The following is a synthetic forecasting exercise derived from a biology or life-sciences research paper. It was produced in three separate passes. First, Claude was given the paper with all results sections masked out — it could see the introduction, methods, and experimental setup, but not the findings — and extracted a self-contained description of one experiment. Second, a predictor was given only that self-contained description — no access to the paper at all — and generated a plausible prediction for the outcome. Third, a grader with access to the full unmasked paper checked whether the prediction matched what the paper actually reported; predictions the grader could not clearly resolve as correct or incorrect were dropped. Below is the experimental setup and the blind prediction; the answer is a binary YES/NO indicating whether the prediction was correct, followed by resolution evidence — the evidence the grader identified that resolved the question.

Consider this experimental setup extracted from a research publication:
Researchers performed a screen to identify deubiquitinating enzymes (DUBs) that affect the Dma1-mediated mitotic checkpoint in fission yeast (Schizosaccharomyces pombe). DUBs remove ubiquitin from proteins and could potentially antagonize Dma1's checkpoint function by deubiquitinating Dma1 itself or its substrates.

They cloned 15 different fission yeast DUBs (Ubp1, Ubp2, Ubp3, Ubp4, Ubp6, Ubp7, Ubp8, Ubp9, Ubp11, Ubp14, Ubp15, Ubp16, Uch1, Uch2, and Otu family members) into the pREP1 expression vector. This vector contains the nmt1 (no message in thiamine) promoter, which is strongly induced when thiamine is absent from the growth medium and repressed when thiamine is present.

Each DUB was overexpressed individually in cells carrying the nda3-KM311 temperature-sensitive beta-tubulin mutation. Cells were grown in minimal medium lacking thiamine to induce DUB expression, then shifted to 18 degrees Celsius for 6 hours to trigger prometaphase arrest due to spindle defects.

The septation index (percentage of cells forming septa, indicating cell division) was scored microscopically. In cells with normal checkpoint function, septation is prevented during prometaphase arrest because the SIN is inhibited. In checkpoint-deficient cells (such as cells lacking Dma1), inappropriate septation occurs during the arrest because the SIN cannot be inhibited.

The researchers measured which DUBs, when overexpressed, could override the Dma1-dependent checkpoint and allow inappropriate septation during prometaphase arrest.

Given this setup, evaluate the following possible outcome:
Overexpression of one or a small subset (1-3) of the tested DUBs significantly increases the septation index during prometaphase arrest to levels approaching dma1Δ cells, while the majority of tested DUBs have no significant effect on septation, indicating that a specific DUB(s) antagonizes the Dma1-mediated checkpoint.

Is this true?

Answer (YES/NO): NO